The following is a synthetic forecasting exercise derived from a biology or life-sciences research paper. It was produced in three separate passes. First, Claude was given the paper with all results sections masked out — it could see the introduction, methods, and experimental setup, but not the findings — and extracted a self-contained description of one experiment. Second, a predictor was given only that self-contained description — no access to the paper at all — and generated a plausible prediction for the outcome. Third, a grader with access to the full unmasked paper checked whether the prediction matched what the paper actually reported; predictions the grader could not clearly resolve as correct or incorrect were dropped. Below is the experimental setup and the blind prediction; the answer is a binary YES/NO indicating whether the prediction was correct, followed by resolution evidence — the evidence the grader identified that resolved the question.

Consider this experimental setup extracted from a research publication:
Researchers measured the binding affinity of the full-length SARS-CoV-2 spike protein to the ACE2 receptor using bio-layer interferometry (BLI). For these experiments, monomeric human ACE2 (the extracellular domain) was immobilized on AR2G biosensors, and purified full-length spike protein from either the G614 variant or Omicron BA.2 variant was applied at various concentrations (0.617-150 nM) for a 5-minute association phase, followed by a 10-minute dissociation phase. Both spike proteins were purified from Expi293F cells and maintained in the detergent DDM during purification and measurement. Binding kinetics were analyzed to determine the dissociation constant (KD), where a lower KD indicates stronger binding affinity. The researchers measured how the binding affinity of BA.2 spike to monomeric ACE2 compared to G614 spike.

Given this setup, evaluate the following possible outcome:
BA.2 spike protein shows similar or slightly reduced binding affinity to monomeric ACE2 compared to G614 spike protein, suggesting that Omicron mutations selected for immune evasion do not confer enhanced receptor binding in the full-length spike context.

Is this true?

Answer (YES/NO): NO